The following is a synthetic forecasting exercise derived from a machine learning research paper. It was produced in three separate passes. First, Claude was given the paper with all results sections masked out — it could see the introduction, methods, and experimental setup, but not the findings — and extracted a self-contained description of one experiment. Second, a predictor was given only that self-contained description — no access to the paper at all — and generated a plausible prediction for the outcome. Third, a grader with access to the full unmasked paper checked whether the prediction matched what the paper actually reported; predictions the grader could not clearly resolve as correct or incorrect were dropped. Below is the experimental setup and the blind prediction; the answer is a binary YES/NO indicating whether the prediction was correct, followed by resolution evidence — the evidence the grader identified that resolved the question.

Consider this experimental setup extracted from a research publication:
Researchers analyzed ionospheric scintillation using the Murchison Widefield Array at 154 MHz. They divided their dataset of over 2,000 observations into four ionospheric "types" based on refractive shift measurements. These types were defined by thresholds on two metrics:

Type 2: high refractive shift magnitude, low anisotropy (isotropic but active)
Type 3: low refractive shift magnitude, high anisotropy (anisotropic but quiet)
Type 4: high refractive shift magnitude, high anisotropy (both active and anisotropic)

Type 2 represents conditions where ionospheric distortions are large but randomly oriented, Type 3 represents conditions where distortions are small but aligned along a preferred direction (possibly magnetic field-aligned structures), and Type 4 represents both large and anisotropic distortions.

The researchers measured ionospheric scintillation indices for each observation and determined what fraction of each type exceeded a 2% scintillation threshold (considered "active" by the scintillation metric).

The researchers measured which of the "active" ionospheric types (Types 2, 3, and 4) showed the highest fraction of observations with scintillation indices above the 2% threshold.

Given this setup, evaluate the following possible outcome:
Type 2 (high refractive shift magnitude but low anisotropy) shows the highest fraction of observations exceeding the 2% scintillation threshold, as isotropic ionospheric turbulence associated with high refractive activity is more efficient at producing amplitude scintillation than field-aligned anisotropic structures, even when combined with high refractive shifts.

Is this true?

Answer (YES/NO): NO